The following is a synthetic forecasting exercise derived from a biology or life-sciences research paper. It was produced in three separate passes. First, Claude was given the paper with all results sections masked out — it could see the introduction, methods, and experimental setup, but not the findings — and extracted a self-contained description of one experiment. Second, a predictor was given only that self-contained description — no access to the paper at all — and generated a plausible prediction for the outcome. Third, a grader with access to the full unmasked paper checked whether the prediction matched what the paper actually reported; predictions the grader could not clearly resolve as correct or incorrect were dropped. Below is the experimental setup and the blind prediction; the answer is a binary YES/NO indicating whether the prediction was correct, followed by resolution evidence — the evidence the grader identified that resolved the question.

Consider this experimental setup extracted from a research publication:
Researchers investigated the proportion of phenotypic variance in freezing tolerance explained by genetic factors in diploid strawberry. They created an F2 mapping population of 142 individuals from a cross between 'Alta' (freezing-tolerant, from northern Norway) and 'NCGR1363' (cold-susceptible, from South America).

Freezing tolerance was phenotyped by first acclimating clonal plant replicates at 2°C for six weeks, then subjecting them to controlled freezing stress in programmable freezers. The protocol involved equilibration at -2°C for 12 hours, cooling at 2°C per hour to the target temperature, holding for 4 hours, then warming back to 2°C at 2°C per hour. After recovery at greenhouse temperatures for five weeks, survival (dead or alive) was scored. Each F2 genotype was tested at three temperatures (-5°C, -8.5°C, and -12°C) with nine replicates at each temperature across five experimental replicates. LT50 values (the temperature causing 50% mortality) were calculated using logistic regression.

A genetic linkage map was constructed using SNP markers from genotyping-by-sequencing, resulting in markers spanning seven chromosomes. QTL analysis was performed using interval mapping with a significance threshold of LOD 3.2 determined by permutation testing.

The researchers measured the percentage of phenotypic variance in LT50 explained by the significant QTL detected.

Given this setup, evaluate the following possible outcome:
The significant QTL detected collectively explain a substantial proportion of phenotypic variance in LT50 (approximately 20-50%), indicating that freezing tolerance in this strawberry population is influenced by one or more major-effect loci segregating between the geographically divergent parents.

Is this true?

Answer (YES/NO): NO